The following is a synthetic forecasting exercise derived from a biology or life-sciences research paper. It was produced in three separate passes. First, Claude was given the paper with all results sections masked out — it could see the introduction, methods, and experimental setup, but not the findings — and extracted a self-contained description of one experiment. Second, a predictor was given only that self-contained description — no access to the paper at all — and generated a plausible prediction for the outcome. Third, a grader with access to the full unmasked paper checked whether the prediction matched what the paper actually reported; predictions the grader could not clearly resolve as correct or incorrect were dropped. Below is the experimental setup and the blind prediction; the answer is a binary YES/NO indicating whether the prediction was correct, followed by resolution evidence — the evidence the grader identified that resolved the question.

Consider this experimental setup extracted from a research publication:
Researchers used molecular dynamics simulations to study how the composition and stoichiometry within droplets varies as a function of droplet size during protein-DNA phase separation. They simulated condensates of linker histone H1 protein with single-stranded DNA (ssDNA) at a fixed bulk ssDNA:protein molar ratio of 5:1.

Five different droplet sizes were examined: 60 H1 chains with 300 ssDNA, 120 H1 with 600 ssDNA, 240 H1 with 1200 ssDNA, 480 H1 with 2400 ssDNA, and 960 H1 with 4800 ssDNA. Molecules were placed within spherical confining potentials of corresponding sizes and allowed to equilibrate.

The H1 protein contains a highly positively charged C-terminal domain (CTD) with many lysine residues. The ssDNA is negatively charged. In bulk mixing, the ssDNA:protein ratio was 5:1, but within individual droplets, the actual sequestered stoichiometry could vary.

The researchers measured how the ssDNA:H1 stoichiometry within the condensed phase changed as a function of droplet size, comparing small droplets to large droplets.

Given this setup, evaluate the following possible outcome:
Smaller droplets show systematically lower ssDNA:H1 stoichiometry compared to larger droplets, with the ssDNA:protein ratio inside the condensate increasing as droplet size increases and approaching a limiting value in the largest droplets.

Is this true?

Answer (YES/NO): YES